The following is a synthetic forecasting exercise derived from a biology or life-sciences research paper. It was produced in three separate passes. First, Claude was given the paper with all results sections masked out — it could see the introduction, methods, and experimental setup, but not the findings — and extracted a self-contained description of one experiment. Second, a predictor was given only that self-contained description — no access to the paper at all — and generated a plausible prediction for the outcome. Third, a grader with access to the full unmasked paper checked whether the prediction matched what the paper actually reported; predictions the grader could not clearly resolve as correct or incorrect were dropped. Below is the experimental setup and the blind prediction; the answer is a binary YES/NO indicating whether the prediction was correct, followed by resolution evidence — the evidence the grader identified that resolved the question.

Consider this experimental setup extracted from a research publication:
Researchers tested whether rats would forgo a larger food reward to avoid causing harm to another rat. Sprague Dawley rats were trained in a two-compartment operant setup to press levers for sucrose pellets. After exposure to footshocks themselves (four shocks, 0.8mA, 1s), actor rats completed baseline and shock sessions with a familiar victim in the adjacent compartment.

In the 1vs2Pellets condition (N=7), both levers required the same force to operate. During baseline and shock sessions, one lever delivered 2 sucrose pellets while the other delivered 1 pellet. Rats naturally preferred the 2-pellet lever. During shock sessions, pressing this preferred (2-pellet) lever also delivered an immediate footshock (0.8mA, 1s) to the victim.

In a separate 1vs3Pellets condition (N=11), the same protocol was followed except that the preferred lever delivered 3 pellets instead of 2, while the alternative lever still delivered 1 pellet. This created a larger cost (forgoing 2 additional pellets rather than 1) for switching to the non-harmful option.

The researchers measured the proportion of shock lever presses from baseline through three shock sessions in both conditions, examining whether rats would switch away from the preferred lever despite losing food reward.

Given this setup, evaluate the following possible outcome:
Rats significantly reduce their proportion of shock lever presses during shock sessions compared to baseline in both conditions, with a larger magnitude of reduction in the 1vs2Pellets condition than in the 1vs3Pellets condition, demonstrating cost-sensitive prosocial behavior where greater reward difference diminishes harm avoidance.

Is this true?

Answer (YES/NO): NO